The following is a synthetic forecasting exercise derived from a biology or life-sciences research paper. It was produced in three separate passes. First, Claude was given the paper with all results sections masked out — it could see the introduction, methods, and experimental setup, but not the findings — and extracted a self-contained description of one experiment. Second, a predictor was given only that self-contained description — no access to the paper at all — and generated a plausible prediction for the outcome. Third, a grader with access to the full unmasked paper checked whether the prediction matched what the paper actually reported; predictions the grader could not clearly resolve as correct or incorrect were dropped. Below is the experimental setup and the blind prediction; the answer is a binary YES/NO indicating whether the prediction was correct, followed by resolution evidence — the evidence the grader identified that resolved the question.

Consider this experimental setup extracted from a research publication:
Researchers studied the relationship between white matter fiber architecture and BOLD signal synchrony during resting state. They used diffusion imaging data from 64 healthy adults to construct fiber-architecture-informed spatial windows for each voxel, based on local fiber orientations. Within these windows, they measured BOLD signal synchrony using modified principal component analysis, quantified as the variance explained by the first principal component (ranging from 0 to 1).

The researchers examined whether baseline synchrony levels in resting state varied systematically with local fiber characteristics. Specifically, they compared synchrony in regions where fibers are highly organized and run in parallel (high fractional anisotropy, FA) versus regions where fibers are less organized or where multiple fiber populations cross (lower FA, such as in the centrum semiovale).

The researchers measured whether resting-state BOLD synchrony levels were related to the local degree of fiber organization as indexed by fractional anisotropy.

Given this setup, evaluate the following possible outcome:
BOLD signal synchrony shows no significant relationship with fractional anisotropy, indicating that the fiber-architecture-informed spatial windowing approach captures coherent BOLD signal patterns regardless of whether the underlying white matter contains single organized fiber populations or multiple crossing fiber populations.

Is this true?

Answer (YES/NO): NO